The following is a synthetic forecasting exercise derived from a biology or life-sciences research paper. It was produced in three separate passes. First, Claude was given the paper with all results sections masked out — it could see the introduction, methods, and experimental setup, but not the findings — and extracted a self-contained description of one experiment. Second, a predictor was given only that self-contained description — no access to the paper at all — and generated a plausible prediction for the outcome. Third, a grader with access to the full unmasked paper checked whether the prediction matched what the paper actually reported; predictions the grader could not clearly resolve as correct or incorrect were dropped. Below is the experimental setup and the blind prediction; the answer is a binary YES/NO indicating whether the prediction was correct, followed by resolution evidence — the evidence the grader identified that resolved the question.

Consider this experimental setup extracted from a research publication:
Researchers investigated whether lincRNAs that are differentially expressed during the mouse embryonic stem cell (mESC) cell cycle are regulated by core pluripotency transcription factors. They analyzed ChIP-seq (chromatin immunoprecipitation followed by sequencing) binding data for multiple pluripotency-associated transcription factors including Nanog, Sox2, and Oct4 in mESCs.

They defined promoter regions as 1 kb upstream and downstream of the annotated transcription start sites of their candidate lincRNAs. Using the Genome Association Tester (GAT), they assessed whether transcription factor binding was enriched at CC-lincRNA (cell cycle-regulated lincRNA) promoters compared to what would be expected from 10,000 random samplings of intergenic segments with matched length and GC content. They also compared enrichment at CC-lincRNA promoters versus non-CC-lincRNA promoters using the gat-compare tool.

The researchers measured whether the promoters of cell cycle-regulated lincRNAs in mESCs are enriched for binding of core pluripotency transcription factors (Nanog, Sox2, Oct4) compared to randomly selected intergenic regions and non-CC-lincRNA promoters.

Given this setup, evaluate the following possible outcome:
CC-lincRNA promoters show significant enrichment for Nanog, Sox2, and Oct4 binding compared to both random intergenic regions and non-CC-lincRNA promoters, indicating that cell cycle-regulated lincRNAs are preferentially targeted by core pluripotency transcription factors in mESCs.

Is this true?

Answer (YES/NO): YES